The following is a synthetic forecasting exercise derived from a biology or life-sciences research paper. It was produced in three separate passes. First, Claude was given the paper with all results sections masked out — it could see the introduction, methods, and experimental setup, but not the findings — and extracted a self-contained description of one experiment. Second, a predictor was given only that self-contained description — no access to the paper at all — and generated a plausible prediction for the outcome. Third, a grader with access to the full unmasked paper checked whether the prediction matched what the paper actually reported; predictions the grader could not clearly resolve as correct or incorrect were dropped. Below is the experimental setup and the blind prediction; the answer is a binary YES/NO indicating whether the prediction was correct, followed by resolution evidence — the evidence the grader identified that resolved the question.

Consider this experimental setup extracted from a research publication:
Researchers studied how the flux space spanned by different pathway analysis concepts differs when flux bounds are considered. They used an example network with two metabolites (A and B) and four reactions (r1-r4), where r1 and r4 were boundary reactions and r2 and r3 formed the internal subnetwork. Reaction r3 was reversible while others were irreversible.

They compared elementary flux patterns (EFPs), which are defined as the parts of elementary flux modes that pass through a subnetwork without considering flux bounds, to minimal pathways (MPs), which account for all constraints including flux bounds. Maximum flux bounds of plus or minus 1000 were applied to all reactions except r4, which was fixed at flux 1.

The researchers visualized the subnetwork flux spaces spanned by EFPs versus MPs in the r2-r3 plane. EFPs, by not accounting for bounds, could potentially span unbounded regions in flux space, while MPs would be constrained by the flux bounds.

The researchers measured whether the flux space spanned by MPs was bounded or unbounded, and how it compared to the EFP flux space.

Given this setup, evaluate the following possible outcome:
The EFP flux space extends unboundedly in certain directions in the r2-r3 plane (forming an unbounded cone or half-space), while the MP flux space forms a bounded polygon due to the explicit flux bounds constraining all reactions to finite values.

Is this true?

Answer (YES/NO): NO